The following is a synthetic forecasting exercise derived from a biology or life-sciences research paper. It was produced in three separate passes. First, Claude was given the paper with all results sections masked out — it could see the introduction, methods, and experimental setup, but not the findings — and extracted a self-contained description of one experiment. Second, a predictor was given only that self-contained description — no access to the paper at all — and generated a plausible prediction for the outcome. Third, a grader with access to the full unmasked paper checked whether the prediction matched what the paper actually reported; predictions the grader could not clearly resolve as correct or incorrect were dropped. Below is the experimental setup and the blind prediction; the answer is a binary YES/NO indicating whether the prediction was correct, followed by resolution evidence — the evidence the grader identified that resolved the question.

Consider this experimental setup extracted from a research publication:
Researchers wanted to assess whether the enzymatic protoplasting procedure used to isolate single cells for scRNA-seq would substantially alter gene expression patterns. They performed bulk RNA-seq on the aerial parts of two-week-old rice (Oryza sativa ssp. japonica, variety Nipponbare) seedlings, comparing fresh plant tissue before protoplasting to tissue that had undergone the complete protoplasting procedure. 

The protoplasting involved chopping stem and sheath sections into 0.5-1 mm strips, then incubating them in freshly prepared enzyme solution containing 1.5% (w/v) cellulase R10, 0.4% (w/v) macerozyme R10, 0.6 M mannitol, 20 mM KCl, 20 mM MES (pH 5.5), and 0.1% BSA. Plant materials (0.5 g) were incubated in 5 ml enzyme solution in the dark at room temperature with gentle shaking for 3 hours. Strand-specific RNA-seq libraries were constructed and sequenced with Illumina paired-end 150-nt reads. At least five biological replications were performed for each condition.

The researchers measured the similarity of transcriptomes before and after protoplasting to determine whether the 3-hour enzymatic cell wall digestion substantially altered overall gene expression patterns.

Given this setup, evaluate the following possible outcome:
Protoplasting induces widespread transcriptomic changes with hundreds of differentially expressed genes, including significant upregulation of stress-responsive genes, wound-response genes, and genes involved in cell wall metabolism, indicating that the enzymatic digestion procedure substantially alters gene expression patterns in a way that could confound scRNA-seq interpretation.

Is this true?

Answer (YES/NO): NO